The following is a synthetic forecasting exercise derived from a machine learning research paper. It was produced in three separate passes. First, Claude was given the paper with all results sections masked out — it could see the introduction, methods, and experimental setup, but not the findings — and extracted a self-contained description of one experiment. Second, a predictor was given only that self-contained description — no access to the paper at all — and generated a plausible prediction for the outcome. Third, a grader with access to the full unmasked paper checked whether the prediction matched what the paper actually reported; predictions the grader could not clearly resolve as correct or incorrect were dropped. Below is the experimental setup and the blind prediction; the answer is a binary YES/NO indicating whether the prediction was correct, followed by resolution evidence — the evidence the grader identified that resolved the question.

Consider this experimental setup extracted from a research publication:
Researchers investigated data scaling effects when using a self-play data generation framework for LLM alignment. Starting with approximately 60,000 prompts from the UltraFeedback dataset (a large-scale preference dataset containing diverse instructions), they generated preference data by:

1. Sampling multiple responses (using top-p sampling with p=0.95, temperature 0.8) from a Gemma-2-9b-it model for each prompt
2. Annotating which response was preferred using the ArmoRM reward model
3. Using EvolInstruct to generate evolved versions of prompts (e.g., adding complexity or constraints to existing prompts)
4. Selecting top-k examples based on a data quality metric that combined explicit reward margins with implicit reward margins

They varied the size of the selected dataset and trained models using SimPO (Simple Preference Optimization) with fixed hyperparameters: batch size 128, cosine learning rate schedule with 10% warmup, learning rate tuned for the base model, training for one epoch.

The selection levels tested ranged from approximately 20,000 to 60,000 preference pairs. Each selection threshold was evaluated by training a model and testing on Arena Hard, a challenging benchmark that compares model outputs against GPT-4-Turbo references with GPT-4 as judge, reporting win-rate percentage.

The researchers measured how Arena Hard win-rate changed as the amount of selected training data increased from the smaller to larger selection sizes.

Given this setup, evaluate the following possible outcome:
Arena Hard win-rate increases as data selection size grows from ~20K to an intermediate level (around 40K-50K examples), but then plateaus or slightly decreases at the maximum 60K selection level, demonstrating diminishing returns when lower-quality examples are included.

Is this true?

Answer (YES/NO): NO